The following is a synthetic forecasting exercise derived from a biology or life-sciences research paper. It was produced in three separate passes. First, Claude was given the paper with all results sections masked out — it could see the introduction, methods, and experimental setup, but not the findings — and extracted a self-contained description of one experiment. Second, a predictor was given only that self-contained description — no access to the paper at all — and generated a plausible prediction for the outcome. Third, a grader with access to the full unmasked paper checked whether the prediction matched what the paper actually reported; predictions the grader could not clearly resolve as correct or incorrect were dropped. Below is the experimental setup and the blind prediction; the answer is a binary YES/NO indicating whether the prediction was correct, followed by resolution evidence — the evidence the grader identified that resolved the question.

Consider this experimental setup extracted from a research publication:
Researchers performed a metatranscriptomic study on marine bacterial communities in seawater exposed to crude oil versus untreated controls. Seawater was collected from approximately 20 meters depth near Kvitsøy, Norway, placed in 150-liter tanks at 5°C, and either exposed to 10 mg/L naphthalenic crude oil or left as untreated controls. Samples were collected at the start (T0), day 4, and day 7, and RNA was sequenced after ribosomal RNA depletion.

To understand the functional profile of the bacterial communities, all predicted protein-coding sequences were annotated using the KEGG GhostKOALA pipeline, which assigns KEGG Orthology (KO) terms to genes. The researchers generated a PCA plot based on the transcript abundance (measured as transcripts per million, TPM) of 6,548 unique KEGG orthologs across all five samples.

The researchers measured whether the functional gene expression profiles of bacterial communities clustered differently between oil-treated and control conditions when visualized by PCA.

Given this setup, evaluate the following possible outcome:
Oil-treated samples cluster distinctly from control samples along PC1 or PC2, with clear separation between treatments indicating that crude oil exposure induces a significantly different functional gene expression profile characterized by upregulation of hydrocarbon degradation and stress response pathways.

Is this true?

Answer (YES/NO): NO